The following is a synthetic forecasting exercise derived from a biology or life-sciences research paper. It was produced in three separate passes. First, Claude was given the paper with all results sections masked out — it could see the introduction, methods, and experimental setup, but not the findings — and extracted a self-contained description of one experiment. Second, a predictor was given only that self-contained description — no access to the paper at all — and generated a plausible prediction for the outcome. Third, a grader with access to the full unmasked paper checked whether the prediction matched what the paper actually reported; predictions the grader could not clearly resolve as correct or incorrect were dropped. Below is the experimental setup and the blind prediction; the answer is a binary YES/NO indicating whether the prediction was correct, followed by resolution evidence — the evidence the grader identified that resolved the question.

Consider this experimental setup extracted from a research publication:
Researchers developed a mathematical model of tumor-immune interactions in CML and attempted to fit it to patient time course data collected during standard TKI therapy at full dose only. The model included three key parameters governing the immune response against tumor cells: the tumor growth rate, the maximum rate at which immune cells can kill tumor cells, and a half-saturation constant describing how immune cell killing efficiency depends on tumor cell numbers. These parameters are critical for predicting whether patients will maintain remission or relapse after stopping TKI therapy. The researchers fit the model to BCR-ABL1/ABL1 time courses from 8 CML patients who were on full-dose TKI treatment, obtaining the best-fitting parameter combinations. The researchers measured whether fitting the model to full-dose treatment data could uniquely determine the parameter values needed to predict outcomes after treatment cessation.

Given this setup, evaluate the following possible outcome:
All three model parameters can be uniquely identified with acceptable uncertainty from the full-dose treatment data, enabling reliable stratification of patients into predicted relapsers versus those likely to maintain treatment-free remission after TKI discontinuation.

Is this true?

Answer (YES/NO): NO